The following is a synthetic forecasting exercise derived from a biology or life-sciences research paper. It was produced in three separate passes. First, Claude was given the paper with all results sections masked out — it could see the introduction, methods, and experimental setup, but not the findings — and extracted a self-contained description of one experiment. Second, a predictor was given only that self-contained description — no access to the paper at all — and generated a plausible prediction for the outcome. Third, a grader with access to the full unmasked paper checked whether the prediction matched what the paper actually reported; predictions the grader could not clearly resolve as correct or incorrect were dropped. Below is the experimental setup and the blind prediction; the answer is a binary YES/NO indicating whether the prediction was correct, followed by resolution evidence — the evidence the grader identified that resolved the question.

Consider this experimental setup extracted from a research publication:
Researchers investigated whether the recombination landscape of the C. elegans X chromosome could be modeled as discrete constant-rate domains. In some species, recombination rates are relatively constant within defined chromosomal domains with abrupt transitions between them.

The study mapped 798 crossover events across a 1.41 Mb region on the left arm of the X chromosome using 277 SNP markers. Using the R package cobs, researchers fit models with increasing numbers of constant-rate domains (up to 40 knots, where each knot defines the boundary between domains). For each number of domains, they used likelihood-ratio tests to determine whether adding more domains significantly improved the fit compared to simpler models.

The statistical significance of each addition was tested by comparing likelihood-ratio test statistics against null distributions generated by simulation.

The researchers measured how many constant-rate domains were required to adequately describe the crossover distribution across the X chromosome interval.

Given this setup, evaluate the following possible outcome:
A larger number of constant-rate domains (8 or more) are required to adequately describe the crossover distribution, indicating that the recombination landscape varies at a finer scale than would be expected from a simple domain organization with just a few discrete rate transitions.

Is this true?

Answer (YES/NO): YES